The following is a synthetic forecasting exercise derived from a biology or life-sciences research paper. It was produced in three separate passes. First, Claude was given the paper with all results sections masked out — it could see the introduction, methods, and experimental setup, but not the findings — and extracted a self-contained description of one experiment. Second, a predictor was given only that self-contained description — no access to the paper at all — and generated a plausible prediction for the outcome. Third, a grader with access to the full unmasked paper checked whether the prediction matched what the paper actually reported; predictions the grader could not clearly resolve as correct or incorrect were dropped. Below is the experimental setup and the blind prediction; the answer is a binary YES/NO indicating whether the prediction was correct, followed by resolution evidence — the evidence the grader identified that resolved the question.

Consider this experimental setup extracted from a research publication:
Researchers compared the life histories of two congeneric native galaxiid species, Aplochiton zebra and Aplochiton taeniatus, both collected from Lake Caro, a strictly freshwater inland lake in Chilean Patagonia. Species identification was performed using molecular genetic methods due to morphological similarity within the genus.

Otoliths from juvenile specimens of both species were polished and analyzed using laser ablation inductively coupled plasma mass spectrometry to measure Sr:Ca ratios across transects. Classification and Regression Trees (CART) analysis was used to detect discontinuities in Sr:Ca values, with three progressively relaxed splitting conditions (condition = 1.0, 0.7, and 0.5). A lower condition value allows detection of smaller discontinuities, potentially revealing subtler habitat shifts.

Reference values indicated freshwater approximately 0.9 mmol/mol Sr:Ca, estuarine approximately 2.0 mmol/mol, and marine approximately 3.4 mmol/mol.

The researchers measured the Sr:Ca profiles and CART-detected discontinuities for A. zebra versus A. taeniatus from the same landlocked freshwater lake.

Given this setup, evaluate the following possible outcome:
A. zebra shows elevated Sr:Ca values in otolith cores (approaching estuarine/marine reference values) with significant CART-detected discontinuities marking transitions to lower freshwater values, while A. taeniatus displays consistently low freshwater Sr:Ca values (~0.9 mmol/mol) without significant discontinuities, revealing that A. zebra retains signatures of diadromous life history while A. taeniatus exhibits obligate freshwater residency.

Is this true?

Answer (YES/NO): NO